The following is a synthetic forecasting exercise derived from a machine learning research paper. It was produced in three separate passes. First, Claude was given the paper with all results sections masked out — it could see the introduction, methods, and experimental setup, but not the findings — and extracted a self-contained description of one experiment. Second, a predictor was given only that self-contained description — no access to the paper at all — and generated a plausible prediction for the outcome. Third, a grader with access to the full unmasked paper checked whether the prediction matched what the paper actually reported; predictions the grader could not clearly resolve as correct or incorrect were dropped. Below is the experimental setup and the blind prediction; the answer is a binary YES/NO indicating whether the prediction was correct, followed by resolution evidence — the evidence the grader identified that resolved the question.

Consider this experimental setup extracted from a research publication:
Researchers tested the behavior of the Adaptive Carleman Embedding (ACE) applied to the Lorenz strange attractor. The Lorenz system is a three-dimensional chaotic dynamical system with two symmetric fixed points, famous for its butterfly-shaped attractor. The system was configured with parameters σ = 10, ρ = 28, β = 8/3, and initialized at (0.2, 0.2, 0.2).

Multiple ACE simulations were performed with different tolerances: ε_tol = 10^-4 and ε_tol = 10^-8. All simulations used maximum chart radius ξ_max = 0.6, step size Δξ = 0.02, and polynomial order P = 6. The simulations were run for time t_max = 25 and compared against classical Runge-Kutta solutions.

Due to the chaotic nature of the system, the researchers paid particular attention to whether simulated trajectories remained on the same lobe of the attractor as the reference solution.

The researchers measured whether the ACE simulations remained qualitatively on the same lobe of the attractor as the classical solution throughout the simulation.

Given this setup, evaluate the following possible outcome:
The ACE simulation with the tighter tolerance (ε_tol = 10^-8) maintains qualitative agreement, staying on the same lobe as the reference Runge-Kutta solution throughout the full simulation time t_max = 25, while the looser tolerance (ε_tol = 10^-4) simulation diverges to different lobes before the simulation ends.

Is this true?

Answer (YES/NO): NO